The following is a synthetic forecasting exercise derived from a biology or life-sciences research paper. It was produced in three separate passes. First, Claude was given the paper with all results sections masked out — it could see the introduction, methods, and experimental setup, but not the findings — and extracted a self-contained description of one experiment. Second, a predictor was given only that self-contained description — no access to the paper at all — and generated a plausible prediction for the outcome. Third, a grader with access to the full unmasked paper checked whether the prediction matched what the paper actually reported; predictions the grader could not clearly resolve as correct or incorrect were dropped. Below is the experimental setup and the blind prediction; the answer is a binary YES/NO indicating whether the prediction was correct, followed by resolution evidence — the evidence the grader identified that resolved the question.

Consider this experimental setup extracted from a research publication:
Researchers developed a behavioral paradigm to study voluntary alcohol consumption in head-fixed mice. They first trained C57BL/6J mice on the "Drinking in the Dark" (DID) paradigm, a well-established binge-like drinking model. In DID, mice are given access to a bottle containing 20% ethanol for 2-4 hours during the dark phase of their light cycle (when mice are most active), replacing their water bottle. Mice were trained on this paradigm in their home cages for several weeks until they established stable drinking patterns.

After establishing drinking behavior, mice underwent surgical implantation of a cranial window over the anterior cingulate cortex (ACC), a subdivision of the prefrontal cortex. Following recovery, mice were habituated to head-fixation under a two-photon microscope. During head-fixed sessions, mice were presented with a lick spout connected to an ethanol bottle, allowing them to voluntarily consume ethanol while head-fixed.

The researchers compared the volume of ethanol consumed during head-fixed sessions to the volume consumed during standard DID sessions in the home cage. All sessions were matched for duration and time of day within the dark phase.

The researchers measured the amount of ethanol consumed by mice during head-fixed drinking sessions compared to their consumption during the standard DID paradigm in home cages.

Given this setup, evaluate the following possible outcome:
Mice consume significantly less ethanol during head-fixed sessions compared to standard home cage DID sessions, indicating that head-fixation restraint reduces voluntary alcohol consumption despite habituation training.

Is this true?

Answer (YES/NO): NO